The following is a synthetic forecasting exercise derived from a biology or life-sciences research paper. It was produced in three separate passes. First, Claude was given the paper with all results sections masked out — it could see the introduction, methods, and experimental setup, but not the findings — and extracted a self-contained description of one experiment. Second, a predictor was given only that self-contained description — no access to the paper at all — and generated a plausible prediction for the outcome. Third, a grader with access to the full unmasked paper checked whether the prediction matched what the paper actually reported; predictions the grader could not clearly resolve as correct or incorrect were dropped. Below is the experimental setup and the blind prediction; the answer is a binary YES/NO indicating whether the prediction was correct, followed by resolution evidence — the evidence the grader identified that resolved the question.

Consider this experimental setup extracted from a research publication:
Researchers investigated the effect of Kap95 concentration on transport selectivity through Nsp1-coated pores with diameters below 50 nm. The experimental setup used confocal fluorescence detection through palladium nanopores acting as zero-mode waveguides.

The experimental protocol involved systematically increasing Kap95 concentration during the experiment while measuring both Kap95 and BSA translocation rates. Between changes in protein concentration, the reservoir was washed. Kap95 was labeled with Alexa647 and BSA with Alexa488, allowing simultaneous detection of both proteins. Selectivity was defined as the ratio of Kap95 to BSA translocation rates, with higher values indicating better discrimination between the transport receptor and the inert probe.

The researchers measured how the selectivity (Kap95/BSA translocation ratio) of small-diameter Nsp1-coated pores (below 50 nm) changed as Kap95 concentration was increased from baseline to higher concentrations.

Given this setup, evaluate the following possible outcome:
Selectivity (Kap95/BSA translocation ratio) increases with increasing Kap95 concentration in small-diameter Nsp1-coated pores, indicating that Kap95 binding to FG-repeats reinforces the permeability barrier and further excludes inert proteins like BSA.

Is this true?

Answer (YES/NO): YES